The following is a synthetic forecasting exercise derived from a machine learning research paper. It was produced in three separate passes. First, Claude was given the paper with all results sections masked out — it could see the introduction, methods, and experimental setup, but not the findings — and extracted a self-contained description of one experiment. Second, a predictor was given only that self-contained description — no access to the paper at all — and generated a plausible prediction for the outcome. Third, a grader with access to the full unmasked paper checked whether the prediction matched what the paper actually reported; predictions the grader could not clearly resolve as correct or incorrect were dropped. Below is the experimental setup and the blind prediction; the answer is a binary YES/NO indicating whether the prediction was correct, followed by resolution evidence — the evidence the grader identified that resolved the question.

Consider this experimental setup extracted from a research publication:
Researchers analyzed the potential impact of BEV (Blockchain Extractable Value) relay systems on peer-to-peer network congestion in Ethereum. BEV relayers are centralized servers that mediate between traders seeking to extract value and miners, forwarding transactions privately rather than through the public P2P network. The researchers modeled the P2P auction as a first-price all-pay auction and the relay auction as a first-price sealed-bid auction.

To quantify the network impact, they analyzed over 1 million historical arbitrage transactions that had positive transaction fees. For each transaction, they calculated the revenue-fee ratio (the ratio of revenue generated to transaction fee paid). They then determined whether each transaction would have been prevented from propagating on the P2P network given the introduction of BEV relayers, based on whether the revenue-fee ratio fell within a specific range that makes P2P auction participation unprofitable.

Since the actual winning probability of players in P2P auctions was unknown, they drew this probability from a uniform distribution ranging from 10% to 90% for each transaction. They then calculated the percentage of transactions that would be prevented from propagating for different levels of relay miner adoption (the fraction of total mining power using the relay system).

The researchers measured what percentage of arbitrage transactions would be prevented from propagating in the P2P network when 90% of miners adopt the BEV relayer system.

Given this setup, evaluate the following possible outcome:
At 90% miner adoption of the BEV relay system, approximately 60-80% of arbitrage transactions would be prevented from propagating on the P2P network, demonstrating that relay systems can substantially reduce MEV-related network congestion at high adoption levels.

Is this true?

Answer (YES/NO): NO